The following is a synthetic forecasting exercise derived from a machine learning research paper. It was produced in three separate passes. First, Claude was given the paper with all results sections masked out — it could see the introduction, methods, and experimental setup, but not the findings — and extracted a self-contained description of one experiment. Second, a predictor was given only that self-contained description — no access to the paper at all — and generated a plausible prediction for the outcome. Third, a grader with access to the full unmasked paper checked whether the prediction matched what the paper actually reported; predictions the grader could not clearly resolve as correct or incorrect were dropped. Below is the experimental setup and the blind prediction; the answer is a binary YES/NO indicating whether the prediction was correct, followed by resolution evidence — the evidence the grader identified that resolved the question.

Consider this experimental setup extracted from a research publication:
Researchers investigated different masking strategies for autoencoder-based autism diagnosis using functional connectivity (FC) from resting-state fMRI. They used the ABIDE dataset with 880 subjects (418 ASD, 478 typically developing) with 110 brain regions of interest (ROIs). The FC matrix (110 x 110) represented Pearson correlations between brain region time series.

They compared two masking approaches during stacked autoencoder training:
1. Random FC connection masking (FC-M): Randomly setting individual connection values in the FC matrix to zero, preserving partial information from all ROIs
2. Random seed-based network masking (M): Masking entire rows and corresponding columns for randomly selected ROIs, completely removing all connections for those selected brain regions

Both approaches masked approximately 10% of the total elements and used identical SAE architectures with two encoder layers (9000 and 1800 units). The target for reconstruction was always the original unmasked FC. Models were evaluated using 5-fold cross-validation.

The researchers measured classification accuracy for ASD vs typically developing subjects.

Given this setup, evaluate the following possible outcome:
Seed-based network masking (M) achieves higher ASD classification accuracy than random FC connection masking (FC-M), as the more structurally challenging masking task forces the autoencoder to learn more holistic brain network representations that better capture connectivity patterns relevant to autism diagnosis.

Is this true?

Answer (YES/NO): YES